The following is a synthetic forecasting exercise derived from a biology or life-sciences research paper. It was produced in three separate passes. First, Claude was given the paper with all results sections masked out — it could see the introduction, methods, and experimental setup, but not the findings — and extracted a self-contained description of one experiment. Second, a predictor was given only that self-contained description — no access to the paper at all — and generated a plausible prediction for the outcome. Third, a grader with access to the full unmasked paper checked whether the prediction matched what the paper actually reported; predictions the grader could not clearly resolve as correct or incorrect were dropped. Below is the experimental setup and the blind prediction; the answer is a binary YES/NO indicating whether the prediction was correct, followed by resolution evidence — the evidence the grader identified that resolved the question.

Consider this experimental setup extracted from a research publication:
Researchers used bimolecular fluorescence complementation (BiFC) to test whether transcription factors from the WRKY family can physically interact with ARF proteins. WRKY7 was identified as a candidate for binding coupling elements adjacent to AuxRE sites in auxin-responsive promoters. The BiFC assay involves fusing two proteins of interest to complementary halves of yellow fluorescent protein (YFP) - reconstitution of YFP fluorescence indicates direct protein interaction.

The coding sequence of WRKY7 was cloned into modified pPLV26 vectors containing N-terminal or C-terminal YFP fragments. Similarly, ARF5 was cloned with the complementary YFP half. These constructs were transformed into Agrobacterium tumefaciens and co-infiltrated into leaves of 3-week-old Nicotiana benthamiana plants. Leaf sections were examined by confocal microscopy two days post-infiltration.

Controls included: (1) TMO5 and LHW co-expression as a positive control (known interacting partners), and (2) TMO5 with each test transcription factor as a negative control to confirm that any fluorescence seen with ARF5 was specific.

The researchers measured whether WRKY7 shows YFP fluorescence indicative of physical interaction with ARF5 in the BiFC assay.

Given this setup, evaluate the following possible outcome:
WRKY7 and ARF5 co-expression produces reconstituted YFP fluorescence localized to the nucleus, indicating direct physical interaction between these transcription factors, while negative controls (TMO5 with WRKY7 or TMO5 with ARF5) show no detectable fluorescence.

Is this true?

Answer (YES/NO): NO